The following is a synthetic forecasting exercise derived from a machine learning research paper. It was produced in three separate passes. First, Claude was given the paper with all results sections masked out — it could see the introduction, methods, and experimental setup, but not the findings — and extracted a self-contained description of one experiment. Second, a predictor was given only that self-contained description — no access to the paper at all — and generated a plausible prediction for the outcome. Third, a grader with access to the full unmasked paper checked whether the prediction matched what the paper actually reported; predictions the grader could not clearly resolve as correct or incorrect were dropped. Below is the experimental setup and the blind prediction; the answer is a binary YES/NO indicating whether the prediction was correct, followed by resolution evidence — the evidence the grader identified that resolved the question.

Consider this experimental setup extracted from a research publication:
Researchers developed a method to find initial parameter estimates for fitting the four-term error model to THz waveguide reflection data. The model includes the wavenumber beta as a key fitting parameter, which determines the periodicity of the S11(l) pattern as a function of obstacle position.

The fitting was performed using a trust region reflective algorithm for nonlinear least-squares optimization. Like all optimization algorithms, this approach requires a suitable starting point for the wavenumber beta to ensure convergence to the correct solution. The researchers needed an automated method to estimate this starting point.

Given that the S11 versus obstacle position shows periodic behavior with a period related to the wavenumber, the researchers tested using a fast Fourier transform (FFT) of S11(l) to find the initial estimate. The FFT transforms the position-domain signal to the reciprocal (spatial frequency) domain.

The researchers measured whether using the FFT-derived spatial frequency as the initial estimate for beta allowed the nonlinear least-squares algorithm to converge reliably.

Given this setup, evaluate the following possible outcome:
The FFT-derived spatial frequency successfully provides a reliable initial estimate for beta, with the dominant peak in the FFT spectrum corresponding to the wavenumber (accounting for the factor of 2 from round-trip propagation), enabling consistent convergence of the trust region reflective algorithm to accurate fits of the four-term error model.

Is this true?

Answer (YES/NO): YES